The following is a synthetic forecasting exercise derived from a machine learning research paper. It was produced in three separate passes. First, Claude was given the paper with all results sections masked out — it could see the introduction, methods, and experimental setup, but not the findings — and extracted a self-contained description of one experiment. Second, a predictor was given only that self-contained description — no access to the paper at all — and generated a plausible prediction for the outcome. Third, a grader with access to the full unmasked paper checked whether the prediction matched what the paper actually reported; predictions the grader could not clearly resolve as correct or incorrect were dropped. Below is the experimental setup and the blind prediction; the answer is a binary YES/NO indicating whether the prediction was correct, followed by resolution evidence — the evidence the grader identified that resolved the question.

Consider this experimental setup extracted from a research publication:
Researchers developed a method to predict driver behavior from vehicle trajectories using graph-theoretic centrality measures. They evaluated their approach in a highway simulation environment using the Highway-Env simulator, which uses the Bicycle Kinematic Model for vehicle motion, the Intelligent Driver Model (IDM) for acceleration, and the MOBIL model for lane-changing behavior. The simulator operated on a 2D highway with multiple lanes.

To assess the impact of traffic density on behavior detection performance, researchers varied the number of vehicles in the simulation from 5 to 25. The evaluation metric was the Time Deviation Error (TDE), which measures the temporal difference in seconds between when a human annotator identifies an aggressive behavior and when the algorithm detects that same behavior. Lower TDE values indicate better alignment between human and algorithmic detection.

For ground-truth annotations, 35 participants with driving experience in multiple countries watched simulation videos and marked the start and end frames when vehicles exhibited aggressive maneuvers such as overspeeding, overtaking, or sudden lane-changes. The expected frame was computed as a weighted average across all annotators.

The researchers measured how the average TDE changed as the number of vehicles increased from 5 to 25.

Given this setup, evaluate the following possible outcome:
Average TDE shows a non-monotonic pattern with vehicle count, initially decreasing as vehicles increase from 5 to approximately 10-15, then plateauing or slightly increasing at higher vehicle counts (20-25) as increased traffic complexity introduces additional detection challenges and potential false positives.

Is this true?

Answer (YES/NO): NO